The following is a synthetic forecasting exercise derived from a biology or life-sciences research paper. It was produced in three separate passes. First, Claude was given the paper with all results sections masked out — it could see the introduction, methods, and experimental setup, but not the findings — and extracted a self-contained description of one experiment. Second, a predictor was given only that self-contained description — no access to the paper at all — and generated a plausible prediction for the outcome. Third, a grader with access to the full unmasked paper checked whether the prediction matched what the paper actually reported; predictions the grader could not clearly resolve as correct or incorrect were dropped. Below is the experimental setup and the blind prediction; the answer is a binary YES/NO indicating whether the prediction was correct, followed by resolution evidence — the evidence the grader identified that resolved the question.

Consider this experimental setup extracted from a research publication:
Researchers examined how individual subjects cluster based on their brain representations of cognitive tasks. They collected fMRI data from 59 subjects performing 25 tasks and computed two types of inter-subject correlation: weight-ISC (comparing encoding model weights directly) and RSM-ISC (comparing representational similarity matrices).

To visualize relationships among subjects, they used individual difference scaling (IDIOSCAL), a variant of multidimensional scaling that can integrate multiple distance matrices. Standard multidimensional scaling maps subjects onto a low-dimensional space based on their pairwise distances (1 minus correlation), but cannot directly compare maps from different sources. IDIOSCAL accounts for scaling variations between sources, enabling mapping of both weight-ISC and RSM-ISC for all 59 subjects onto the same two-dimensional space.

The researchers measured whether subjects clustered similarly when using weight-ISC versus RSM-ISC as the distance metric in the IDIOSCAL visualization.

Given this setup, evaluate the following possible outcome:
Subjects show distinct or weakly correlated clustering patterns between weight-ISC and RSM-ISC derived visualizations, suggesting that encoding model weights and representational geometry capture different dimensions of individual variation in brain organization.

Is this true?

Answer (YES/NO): YES